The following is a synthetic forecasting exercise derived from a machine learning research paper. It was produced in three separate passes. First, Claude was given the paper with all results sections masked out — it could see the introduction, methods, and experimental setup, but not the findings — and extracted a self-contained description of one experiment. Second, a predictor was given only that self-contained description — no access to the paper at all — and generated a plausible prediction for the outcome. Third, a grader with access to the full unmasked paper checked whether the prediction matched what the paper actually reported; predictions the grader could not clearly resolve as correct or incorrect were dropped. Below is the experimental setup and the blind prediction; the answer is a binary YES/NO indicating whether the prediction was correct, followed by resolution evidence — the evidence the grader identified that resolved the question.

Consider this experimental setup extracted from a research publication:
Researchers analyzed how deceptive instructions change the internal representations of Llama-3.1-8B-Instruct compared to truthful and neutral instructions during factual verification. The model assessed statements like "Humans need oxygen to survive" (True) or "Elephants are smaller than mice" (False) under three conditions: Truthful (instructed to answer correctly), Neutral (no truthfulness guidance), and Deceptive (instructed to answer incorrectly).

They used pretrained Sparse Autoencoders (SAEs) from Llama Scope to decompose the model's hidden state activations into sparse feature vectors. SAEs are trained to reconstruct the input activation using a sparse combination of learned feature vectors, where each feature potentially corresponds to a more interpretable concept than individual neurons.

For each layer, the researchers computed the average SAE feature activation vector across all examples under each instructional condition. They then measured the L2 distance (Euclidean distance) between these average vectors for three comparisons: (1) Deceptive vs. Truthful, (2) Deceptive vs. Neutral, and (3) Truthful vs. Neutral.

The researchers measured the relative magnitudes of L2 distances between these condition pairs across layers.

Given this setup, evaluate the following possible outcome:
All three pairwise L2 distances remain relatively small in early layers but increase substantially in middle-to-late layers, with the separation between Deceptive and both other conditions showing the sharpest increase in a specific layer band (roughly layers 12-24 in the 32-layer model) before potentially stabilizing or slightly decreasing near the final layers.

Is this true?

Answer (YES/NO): NO